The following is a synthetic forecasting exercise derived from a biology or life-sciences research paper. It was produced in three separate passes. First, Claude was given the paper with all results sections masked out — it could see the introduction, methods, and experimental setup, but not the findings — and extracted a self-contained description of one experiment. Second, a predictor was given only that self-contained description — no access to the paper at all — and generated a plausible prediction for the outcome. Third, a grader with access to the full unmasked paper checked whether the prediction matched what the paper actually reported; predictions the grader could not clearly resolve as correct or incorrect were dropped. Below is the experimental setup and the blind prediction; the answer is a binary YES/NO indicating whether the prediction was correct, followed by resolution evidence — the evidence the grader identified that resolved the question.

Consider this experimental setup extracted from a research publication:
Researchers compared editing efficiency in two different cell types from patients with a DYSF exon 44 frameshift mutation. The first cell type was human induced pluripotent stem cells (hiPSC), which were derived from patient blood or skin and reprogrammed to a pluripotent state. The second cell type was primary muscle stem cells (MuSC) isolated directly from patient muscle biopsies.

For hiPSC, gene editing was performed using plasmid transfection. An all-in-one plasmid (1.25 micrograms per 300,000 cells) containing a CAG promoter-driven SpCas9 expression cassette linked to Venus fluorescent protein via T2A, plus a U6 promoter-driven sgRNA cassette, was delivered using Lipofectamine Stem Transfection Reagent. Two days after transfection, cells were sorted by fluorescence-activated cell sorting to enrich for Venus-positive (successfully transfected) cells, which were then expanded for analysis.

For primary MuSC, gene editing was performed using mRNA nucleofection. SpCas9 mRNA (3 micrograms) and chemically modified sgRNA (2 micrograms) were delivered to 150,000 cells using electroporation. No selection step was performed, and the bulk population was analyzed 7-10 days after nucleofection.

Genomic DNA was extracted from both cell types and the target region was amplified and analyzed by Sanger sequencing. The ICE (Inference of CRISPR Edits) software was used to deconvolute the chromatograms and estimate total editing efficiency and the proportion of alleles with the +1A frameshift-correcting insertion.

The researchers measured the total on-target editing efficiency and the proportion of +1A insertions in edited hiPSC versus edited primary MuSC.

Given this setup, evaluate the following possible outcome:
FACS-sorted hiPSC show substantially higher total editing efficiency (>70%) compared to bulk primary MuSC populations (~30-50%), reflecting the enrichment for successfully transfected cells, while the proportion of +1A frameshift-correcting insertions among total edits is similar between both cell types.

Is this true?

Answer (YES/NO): NO